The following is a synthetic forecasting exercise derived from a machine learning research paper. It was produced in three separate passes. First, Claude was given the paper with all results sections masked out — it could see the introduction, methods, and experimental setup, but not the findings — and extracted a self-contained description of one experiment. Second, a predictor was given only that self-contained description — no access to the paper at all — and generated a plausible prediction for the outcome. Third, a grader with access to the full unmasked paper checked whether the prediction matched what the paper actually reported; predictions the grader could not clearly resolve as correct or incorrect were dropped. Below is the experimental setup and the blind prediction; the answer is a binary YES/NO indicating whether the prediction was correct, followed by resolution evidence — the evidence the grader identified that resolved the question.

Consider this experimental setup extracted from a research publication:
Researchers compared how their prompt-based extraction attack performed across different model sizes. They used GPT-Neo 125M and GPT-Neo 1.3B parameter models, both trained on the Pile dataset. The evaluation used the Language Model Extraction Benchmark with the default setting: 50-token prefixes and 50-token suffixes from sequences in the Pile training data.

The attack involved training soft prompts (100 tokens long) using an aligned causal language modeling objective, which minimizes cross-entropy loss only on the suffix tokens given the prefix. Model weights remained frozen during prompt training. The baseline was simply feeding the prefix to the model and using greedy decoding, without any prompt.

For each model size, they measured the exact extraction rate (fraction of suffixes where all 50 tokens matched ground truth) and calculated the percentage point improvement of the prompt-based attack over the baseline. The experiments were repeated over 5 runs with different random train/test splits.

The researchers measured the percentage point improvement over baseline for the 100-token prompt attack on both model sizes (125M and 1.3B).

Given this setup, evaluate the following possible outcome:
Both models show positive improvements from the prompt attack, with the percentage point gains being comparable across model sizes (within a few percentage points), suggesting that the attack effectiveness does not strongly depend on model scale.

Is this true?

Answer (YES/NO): YES